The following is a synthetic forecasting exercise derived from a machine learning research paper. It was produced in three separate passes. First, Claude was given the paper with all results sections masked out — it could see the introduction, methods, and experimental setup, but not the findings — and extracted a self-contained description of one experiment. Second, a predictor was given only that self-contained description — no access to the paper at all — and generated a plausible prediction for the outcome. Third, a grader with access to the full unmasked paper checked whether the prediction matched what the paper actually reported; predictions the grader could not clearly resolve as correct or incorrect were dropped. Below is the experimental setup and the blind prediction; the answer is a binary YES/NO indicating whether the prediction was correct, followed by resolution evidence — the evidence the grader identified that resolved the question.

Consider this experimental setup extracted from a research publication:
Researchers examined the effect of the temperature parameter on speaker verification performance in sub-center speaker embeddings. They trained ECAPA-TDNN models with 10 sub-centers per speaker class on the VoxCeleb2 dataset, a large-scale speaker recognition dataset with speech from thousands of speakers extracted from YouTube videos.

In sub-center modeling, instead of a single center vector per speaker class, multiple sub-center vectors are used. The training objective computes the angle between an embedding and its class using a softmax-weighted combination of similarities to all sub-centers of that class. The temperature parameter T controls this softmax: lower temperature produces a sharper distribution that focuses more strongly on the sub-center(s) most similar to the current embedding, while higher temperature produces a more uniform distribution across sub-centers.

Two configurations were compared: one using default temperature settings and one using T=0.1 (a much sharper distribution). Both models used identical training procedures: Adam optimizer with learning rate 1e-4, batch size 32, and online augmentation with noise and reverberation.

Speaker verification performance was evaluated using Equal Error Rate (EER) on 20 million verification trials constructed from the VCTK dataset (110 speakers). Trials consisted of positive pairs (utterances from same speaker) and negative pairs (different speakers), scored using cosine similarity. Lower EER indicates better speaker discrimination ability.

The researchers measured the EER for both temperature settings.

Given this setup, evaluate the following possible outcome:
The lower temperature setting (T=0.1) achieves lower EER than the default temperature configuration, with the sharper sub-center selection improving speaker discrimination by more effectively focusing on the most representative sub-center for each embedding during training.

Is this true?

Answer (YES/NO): YES